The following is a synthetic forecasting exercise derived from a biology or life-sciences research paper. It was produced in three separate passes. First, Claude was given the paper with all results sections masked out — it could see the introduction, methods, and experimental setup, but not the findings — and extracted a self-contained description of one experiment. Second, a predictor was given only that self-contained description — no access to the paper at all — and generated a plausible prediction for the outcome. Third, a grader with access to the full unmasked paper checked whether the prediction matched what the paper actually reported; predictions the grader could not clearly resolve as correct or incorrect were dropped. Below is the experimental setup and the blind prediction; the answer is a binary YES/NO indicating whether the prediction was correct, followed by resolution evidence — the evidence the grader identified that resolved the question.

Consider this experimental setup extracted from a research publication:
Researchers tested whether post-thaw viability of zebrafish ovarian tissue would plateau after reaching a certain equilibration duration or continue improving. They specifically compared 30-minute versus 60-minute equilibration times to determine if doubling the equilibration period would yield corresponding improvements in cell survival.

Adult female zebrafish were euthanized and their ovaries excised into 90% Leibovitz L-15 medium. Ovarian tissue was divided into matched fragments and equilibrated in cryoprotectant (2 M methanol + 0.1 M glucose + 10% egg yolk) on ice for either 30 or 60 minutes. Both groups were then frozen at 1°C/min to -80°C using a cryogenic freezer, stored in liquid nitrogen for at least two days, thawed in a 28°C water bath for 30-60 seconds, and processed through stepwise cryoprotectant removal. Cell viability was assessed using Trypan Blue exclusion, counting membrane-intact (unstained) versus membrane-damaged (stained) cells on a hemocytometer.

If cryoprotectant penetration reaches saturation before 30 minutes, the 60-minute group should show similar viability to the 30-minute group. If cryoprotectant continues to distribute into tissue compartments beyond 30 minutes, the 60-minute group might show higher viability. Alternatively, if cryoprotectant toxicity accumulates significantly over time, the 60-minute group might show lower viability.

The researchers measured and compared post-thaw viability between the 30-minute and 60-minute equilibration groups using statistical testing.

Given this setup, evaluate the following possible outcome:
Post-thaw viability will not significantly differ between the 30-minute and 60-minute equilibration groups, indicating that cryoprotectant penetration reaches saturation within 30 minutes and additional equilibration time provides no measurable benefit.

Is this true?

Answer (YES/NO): YES